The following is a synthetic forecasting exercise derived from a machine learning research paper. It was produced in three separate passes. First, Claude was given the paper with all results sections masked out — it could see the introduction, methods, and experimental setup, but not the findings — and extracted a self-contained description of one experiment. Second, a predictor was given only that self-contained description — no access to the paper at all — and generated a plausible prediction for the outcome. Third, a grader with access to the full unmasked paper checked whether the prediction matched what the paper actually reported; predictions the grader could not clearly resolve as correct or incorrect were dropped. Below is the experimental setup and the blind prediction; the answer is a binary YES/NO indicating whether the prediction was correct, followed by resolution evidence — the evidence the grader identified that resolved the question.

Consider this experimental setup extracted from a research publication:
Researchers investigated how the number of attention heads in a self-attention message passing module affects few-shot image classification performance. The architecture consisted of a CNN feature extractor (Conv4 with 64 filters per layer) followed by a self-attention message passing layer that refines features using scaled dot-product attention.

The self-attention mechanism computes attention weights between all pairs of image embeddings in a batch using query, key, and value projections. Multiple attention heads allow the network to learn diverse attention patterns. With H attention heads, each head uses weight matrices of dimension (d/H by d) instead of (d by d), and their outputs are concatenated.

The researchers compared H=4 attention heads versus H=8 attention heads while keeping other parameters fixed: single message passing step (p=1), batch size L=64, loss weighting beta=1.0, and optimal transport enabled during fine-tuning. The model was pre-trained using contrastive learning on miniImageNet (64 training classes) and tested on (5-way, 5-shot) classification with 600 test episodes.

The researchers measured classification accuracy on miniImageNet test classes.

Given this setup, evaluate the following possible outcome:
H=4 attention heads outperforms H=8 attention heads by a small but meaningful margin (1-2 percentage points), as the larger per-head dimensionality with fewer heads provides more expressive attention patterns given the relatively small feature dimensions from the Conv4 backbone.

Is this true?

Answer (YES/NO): NO